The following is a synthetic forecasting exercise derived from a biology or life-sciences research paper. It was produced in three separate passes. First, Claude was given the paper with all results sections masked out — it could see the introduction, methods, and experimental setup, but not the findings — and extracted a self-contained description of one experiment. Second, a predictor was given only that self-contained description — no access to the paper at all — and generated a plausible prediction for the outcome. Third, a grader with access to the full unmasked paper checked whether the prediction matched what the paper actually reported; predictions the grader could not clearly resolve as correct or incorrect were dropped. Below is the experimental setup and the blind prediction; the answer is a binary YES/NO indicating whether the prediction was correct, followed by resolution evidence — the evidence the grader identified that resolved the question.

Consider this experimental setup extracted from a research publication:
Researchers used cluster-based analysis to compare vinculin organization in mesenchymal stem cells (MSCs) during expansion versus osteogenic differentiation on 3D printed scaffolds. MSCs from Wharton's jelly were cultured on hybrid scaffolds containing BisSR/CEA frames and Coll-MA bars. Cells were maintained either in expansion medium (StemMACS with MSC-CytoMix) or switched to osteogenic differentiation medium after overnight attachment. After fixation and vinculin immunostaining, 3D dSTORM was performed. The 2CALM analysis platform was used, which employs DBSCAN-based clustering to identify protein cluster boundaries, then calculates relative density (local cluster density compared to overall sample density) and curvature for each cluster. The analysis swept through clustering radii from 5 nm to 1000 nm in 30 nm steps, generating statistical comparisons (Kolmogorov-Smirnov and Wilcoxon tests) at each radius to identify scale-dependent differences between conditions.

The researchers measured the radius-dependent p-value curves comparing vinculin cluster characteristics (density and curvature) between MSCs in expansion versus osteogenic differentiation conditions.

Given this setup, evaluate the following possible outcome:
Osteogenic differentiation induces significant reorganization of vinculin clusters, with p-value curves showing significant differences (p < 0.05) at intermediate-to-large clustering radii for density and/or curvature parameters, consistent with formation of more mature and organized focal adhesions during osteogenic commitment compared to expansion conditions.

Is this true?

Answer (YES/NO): NO